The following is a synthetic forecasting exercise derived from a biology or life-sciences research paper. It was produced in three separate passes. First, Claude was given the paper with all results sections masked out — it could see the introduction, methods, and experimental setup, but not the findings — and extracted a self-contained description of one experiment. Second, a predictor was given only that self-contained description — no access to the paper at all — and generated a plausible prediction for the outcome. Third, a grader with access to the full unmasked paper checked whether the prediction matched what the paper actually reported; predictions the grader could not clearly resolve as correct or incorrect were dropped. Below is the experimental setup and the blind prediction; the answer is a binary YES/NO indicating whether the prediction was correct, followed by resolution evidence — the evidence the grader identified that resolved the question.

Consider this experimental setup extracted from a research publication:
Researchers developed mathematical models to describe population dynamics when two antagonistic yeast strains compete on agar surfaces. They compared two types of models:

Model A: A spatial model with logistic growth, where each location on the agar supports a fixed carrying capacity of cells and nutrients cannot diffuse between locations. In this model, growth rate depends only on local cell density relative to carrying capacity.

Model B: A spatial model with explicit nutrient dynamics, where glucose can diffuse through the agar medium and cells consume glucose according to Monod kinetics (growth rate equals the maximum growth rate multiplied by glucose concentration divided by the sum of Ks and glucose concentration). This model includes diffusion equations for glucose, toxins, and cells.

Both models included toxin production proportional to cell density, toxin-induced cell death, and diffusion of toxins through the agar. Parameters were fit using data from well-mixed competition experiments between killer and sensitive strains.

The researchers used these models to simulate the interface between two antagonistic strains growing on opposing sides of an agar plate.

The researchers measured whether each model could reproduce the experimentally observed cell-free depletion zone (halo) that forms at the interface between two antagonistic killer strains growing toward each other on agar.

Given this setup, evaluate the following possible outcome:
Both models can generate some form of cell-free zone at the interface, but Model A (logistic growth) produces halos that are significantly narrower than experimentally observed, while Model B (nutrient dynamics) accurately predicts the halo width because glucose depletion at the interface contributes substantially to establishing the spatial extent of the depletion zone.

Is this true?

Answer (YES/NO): NO